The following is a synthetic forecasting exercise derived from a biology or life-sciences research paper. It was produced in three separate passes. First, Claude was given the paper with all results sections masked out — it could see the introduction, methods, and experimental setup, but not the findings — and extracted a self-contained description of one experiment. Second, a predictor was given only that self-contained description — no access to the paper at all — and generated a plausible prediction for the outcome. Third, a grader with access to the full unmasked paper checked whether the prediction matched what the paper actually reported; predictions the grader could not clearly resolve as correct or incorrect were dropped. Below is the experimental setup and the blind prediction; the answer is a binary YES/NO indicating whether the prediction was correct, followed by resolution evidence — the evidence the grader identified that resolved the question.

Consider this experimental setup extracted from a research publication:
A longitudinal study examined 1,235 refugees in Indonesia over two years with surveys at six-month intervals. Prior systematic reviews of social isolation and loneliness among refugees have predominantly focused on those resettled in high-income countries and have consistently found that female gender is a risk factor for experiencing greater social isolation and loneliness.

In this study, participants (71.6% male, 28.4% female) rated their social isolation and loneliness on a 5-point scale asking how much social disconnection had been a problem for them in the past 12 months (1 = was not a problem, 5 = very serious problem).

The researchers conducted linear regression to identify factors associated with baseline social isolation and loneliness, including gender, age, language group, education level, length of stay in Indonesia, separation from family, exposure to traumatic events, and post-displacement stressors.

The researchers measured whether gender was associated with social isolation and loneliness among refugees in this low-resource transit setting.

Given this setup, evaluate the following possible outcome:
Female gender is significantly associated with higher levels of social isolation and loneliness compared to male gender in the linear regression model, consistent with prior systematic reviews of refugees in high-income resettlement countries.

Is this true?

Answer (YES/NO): NO